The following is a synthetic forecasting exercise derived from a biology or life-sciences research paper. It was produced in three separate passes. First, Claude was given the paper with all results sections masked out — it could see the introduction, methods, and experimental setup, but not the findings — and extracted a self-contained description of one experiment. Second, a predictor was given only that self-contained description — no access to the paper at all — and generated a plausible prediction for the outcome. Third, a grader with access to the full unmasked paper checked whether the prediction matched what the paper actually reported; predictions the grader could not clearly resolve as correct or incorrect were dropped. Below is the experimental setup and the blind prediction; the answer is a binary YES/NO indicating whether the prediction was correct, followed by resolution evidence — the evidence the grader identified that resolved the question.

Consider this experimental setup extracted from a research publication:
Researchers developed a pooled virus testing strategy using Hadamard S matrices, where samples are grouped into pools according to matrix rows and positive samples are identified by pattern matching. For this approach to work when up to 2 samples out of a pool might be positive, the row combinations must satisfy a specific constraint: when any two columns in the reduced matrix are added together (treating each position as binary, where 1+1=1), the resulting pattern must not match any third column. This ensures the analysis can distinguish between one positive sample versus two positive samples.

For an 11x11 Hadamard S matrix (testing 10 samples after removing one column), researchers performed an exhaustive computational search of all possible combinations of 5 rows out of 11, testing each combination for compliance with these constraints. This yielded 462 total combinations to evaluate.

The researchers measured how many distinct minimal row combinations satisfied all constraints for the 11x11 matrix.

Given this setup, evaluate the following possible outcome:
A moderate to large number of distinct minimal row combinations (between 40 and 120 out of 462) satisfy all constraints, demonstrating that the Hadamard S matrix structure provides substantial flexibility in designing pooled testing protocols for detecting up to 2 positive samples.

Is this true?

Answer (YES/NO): NO